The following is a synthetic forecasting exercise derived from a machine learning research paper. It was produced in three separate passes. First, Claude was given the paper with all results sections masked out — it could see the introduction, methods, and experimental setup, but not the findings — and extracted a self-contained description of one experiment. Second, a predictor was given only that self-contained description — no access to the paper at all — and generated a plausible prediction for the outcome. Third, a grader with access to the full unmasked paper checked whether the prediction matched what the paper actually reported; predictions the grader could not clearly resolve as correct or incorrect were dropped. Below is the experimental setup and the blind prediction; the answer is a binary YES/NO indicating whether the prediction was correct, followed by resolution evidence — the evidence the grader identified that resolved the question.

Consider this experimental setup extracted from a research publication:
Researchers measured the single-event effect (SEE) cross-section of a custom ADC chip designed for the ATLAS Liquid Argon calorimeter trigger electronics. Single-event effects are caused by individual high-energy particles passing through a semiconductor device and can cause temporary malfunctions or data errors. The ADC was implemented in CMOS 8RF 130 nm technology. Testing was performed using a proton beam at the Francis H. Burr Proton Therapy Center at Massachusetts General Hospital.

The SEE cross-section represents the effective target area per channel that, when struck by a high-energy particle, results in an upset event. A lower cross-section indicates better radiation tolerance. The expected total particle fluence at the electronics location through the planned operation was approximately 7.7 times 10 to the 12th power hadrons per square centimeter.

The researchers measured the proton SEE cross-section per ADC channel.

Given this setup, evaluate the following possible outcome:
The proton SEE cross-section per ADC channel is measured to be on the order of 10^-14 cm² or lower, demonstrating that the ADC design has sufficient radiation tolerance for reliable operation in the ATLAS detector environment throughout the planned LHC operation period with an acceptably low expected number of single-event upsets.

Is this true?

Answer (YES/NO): NO